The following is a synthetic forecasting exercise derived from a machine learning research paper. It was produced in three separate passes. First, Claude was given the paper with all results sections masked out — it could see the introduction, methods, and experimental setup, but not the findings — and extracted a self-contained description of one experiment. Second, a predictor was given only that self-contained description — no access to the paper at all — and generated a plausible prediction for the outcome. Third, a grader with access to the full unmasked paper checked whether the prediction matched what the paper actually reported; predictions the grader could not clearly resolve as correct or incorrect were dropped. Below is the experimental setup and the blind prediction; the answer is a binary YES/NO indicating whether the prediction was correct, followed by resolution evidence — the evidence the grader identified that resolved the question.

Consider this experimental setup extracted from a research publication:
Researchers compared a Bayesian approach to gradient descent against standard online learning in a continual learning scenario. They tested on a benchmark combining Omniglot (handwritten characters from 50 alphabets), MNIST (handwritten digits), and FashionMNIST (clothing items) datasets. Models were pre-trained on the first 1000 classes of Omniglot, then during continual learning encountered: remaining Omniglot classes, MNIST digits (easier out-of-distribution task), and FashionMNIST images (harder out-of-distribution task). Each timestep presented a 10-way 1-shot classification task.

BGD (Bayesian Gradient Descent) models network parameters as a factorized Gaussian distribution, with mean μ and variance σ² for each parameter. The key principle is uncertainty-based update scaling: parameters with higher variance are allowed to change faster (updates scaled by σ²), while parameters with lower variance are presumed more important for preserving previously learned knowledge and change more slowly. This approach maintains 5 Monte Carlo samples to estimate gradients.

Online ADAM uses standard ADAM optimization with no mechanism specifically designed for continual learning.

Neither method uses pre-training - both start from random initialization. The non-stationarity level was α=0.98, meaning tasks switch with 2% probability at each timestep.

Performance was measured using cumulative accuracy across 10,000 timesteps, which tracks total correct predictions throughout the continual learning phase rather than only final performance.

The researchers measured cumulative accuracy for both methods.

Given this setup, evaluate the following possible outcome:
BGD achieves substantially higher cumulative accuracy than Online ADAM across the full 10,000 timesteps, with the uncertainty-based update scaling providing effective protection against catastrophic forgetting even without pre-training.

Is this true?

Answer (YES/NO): YES